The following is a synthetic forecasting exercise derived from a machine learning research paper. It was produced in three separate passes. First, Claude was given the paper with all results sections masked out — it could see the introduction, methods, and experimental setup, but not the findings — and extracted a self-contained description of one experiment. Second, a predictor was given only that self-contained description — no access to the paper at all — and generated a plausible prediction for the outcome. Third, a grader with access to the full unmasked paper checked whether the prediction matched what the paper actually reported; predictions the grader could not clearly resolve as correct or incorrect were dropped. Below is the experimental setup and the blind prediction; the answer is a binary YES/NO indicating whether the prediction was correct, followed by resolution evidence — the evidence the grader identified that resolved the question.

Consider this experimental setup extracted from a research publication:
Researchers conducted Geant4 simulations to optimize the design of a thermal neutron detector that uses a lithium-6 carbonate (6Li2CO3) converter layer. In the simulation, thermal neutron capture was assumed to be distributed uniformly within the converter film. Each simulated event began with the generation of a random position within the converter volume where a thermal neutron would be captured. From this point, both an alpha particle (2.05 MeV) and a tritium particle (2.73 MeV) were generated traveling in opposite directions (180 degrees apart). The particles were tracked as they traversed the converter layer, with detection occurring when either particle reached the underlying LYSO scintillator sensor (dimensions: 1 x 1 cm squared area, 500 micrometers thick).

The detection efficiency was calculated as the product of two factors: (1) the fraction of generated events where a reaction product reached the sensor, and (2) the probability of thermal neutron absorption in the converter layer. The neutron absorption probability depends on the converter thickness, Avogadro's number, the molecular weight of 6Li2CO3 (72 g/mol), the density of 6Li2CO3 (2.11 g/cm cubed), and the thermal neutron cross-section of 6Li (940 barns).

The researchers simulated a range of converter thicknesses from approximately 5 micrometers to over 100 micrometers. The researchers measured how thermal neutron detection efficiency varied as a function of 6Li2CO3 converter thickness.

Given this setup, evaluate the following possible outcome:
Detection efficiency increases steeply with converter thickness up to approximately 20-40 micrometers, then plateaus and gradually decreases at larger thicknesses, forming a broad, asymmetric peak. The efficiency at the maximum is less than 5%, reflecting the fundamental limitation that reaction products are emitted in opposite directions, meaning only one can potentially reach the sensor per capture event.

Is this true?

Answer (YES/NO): NO